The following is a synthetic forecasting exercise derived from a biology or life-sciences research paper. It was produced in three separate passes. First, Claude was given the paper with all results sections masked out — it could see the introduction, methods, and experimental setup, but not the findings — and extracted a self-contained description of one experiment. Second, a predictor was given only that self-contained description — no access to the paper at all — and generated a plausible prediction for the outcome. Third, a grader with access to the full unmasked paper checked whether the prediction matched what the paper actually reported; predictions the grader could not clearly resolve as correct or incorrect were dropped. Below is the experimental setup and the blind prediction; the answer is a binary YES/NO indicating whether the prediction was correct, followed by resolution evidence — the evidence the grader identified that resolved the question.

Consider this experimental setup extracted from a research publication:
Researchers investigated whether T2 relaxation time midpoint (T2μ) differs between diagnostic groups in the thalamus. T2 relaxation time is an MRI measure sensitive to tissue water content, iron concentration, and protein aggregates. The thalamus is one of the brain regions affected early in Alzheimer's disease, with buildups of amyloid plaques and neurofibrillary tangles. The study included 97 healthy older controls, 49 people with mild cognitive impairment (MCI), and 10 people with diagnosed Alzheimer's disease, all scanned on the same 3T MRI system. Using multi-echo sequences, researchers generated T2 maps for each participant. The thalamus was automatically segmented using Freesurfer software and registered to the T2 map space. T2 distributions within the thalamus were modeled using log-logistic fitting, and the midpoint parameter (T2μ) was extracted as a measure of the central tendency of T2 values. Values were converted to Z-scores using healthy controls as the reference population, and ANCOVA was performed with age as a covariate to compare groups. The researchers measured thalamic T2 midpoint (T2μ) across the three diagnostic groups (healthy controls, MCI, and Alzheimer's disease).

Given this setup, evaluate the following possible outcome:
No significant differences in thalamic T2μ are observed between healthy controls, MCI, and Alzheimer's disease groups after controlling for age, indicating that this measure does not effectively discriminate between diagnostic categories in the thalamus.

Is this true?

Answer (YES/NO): NO